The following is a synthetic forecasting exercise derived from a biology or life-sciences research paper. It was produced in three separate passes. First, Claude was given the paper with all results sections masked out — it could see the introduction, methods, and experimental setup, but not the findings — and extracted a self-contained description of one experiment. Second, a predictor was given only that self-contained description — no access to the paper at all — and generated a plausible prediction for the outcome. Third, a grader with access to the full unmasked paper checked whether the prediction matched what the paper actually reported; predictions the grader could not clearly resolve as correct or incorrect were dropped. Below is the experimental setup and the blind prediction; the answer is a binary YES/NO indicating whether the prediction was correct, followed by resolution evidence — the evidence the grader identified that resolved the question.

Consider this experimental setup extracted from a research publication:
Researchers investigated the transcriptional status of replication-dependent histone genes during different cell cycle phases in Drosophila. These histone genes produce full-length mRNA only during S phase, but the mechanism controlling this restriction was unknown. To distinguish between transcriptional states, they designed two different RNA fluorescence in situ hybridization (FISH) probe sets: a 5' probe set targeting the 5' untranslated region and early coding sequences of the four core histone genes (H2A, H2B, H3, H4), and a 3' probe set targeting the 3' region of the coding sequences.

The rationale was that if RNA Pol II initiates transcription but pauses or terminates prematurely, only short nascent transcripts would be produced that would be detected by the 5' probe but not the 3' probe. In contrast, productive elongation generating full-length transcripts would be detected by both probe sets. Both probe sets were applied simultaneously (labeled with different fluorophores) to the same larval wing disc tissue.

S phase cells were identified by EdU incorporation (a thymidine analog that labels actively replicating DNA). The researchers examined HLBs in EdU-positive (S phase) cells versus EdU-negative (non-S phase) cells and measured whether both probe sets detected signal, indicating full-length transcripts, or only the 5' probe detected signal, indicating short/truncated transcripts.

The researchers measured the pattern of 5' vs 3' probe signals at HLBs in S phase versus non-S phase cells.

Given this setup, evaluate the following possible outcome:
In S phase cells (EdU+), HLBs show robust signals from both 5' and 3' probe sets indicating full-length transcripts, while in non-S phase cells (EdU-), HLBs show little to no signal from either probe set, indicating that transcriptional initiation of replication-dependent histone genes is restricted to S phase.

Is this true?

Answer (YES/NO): NO